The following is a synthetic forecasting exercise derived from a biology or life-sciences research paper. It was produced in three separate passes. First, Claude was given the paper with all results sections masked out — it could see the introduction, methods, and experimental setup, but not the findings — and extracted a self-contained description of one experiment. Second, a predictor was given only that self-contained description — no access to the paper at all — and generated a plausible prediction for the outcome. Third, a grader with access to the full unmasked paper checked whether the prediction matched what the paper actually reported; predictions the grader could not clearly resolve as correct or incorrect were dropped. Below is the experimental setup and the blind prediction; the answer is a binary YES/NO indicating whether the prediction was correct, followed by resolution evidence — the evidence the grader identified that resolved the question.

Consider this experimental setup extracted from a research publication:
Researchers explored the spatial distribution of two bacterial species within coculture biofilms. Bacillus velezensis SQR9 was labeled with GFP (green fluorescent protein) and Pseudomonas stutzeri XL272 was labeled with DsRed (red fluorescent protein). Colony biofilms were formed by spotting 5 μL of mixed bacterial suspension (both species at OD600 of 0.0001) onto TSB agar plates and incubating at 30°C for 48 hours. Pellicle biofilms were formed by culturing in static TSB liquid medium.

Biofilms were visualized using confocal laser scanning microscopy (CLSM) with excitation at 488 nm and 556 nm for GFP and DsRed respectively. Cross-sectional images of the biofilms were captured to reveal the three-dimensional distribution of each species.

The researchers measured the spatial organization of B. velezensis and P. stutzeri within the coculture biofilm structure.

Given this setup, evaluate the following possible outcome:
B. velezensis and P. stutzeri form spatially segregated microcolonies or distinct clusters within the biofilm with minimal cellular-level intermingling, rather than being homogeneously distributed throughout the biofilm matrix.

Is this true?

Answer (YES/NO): YES